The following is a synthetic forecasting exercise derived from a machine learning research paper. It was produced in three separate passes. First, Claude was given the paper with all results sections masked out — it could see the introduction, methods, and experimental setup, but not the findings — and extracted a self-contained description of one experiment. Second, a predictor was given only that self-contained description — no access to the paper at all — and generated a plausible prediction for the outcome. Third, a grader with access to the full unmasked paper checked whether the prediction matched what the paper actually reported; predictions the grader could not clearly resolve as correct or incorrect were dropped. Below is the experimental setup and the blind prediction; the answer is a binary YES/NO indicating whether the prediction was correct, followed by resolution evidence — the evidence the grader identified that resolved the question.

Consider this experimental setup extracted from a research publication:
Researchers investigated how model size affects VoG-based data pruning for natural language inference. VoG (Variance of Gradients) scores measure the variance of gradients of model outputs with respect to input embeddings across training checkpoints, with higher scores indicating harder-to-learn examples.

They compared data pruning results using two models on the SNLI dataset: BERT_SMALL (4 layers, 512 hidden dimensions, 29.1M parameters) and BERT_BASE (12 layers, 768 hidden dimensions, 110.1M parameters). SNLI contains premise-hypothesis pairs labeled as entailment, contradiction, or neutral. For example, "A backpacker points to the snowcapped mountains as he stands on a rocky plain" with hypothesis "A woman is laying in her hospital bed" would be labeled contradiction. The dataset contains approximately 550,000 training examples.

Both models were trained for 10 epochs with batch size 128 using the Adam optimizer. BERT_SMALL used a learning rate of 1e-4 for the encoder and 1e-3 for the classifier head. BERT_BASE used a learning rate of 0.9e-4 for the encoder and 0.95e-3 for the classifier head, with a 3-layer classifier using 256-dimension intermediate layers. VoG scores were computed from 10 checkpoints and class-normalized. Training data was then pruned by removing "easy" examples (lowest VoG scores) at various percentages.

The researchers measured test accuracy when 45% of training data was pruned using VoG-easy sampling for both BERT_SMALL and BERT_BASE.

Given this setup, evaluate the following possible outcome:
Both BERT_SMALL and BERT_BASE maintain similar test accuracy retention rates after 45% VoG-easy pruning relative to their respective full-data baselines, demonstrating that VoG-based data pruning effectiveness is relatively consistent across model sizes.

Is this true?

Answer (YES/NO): YES